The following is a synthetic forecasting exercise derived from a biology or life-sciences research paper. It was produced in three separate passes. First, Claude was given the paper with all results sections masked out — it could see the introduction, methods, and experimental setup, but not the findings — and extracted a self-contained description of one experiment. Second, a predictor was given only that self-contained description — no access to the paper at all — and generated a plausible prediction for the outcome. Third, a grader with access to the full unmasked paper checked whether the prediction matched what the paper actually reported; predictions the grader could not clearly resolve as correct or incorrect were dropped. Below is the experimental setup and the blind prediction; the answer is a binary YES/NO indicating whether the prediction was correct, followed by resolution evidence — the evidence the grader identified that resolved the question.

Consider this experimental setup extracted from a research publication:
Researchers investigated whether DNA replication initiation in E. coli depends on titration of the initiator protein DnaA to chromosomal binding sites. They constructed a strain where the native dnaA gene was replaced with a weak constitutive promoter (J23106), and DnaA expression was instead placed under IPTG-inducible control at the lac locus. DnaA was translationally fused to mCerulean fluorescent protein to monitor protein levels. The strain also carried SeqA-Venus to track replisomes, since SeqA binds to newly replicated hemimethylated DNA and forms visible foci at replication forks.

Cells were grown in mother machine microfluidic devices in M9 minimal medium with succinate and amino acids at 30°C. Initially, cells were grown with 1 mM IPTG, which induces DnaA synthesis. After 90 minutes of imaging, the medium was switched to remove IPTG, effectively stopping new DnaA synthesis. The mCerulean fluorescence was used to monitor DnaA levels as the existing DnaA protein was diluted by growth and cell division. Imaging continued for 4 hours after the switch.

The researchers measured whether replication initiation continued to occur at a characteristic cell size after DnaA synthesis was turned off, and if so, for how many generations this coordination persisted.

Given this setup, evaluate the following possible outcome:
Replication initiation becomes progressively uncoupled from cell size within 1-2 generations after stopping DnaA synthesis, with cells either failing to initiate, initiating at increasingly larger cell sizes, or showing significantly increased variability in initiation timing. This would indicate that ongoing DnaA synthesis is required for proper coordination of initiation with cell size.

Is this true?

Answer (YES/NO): NO